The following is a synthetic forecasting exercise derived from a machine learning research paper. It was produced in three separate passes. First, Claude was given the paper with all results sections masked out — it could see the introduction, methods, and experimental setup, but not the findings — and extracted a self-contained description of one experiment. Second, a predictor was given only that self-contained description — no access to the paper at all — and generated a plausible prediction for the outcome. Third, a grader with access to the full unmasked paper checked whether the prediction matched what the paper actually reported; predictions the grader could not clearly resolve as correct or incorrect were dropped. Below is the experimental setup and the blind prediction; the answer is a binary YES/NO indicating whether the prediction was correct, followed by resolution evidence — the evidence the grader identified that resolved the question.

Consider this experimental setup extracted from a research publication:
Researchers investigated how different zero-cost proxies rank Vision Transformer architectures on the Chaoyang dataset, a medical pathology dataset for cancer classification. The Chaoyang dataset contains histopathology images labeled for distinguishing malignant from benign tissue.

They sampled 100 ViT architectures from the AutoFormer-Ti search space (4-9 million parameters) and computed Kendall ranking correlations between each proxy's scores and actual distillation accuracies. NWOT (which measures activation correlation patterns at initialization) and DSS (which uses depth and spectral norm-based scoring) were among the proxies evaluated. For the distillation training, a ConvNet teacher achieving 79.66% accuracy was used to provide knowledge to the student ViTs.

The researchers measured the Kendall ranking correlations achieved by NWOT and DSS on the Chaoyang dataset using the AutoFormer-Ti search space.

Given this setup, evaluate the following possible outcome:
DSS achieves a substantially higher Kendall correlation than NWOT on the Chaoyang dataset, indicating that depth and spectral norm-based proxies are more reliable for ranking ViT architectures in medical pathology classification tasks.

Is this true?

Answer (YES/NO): NO